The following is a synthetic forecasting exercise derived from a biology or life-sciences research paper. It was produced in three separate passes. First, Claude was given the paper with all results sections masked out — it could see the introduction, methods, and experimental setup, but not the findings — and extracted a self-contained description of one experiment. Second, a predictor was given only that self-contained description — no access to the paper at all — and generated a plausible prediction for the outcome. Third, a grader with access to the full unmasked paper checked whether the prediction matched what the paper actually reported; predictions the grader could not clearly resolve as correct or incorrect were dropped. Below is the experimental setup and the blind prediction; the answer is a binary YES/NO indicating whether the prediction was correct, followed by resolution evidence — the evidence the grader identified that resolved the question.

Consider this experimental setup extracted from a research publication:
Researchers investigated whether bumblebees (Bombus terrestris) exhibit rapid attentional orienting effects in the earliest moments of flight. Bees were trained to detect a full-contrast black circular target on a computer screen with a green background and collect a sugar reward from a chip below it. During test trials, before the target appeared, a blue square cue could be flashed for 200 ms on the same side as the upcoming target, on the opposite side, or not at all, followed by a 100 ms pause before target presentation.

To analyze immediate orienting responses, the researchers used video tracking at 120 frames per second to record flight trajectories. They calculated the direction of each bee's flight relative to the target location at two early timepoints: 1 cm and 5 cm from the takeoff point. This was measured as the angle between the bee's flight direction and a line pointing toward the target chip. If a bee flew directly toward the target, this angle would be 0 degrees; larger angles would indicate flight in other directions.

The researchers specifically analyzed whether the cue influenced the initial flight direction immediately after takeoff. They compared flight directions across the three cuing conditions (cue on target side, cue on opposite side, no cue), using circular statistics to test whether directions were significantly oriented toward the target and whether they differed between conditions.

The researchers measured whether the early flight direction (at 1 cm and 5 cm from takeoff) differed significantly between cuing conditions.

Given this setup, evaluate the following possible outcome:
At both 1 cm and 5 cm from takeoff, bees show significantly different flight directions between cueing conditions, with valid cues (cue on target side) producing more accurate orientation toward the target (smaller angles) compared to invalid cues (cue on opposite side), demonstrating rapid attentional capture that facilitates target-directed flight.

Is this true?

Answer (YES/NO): NO